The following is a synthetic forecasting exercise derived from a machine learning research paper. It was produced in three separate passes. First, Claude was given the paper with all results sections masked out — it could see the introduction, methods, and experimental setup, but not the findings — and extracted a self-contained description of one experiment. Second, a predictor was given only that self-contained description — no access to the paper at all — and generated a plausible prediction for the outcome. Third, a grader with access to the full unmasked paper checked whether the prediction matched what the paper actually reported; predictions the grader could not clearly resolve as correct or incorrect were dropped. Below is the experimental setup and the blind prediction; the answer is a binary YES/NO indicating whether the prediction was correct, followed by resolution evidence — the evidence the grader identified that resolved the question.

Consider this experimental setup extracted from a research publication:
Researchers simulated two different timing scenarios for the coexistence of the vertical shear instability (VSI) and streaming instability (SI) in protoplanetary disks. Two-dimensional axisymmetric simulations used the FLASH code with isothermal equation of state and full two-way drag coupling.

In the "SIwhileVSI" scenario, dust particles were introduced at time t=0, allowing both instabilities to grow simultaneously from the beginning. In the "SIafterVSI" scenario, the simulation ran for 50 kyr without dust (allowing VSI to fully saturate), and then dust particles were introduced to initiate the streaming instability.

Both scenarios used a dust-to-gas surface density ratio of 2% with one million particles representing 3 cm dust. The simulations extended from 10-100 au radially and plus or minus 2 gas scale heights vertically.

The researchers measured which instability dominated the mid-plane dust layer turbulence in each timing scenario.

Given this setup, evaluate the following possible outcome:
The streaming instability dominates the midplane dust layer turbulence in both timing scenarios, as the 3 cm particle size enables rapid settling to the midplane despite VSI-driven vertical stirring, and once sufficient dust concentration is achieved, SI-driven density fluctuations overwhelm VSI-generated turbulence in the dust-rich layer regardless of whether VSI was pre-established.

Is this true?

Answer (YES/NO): NO